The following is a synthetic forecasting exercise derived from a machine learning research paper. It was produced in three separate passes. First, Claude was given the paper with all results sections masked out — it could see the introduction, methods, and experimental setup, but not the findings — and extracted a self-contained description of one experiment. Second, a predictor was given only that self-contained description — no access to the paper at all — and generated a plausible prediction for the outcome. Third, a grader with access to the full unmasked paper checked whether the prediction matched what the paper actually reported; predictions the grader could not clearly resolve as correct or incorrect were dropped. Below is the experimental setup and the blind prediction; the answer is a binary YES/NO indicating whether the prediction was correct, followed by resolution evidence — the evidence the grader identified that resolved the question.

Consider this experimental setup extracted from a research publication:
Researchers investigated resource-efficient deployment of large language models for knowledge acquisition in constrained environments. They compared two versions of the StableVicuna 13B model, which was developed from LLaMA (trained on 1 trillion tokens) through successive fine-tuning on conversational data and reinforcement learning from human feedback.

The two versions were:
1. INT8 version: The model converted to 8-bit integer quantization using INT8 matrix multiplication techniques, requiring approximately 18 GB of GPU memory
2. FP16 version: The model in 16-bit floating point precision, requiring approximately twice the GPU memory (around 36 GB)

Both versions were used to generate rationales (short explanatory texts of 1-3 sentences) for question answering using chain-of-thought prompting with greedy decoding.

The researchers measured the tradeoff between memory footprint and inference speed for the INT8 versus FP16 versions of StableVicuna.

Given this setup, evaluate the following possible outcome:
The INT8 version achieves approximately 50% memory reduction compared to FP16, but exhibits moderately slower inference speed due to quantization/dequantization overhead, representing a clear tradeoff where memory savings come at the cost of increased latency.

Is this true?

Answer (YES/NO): NO